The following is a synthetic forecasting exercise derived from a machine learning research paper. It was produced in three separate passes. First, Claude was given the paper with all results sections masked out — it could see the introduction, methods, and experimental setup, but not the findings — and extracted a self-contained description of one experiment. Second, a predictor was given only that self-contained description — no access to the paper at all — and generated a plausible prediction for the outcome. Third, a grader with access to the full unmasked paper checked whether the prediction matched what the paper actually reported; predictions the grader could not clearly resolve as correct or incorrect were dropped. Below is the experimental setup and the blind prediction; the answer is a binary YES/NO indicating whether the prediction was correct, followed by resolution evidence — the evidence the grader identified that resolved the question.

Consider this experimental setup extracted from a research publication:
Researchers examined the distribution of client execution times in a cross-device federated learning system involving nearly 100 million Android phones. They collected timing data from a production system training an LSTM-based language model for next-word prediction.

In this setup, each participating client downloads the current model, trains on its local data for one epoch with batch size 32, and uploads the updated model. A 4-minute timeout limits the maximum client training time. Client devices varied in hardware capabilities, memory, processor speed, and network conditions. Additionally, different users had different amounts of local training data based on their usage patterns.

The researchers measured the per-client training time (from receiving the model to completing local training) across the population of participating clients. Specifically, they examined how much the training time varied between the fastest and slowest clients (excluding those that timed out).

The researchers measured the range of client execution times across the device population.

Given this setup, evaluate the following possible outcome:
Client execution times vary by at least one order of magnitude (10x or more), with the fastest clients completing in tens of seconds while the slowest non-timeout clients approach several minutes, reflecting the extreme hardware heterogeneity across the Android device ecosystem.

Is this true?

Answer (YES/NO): YES